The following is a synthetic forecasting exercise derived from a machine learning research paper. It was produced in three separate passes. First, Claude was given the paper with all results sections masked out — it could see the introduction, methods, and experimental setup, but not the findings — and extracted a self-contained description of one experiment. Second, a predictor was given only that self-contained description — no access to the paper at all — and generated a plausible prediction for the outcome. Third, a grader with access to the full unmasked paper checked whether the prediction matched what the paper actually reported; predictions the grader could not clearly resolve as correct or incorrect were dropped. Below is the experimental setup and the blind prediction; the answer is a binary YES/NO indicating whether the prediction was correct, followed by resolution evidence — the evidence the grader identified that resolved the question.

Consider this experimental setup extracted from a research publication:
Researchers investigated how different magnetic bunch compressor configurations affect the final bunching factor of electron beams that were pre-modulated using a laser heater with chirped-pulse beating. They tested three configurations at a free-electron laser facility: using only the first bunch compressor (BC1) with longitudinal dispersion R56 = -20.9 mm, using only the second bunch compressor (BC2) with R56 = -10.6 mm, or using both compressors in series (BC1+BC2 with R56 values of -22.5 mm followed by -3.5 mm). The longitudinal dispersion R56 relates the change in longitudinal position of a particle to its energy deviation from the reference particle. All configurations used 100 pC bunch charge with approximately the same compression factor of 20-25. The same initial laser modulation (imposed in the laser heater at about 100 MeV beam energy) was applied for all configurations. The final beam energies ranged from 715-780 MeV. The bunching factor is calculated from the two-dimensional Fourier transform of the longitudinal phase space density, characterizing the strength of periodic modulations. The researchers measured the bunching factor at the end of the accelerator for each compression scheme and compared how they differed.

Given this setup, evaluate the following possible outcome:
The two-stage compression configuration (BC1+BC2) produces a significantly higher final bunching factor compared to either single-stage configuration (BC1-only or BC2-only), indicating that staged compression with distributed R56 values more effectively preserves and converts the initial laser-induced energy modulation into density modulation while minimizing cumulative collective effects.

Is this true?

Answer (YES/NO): NO